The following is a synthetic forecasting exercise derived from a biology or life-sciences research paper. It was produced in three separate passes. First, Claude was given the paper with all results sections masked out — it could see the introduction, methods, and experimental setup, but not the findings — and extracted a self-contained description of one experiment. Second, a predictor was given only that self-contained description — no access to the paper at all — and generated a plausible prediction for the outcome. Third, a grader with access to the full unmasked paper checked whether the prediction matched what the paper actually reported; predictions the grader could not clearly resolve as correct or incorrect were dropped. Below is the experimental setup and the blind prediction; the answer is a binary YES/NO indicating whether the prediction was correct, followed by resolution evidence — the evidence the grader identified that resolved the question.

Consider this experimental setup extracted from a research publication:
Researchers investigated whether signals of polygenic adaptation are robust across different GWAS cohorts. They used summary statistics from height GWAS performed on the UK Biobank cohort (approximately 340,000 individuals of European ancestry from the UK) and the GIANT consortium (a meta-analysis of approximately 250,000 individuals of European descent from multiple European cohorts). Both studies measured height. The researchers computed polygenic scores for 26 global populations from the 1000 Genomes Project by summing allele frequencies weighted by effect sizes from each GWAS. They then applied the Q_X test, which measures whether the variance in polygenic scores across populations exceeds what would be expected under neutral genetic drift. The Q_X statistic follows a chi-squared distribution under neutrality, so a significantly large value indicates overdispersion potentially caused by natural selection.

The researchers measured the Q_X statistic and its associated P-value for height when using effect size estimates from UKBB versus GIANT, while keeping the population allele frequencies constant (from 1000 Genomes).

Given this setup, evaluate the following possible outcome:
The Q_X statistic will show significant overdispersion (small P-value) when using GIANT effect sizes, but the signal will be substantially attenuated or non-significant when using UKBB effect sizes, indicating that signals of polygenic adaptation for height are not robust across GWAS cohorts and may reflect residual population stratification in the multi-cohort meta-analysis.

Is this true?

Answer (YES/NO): YES